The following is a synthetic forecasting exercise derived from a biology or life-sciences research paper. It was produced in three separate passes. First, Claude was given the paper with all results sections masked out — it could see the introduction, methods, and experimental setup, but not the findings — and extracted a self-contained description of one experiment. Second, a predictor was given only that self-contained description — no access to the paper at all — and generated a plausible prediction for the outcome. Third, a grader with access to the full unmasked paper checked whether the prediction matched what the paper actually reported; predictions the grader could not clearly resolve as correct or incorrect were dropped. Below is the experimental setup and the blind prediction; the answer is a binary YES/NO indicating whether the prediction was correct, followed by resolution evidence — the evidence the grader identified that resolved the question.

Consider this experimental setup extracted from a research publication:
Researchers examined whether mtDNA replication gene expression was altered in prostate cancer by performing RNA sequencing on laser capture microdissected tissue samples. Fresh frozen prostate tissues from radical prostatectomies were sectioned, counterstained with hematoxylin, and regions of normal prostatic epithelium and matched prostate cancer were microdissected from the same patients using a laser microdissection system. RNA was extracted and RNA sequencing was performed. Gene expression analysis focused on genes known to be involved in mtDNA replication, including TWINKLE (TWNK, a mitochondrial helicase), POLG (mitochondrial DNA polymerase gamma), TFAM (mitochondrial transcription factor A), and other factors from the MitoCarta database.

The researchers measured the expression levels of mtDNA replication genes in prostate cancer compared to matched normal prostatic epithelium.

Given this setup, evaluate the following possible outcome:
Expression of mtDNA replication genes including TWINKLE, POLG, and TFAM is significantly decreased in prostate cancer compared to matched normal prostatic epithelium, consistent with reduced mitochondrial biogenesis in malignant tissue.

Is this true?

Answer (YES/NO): NO